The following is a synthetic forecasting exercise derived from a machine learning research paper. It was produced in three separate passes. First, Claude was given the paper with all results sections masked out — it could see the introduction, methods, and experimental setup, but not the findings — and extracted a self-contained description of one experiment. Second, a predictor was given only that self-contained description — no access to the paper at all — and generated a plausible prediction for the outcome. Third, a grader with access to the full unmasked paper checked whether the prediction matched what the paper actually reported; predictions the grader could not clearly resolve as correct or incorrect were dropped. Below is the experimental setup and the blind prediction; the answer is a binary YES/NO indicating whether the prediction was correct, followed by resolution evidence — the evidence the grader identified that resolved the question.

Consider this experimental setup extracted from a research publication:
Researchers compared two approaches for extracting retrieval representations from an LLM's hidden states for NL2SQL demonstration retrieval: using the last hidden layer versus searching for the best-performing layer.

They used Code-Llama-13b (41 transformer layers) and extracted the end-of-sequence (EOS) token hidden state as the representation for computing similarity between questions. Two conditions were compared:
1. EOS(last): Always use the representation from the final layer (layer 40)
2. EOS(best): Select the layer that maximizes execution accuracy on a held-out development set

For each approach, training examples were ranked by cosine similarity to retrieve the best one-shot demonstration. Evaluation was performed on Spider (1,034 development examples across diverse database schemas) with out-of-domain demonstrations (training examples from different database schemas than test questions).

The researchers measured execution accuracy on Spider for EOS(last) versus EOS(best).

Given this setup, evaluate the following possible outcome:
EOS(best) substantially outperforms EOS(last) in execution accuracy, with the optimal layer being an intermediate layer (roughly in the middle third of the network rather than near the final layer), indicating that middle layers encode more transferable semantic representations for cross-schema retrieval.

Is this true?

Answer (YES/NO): NO